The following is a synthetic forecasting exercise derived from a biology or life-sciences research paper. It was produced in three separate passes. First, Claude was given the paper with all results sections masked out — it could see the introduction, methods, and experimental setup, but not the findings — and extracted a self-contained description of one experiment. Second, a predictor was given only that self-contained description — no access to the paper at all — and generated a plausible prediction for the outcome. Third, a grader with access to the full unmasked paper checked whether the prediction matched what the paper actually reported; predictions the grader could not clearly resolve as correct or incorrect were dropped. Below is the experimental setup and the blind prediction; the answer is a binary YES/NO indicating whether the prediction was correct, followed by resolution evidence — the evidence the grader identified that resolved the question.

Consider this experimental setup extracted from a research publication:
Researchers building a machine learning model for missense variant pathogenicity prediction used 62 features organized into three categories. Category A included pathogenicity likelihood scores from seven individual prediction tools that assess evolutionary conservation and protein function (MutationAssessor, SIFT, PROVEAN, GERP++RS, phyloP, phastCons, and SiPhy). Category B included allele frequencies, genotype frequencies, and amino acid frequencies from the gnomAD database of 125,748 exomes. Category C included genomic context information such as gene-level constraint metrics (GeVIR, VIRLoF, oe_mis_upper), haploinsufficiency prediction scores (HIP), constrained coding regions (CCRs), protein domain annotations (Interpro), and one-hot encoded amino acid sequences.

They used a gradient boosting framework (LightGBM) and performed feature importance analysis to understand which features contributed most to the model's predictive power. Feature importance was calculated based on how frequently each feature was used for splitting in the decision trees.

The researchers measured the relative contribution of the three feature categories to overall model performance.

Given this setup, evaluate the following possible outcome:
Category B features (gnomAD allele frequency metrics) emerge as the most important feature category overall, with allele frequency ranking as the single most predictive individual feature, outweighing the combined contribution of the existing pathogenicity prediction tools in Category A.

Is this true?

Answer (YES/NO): NO